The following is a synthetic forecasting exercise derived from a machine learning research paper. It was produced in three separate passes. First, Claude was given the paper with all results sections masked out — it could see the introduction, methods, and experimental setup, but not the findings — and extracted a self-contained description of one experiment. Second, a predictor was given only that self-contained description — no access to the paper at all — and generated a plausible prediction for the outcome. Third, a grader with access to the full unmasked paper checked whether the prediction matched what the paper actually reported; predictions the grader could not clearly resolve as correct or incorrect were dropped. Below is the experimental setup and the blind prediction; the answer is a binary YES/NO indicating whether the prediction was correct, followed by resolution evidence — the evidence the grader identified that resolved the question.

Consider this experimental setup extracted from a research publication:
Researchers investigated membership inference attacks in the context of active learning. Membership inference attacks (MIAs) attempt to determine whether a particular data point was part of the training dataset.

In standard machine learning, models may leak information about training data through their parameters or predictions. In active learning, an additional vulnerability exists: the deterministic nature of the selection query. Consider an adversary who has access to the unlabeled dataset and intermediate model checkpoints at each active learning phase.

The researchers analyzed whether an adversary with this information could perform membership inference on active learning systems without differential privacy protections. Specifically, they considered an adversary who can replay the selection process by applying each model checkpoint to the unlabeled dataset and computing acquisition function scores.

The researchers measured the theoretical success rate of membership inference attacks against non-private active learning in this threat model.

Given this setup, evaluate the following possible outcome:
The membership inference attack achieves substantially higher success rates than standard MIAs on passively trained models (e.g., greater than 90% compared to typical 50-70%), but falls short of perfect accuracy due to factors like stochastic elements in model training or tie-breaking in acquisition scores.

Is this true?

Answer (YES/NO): NO